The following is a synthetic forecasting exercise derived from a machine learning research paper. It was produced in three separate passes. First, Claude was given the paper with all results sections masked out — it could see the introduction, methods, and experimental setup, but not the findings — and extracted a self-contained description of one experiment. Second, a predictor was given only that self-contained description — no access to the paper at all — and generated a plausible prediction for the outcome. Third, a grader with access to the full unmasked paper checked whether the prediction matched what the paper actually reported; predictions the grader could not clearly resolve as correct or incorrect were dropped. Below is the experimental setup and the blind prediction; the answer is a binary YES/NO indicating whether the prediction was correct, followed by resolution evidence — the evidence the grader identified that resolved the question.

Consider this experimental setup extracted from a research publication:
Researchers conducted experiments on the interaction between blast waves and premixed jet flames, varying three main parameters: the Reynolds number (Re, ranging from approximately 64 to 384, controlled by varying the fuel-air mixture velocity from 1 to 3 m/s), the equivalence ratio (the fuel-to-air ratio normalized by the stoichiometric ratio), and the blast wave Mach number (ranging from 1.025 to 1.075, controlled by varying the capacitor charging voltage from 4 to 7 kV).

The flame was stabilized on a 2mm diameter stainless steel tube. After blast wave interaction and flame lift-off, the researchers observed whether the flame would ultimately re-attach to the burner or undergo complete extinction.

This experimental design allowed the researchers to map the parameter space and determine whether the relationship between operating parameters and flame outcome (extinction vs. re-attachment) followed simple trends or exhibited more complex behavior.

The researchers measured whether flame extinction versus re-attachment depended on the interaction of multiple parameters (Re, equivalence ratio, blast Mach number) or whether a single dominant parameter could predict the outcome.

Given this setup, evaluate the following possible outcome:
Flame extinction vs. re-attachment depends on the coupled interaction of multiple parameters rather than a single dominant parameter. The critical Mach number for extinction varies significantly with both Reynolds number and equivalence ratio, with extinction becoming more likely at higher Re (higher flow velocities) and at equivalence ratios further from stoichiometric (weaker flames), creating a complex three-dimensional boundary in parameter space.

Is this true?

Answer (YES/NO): NO